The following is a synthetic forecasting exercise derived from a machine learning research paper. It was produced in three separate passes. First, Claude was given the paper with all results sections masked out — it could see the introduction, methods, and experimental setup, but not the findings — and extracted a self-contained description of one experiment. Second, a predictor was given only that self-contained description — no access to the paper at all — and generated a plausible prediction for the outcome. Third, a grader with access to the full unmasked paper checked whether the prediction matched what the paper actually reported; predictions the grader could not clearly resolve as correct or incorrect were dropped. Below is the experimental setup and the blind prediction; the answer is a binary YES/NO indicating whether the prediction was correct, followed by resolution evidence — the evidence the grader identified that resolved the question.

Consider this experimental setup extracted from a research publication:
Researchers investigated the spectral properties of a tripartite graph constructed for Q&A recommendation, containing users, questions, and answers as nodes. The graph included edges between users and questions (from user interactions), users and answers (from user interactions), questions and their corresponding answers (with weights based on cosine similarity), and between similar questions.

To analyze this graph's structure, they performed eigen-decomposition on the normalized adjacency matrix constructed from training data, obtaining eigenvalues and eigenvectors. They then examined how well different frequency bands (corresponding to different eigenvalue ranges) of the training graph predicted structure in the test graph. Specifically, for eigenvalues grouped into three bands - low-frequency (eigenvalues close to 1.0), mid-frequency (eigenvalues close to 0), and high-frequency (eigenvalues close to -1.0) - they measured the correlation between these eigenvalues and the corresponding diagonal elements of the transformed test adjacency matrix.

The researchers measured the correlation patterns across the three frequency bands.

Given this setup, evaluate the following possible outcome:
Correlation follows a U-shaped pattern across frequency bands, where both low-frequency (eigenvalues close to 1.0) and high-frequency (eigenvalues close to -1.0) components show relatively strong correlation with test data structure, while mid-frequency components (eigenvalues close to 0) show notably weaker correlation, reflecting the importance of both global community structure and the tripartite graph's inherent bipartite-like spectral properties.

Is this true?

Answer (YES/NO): YES